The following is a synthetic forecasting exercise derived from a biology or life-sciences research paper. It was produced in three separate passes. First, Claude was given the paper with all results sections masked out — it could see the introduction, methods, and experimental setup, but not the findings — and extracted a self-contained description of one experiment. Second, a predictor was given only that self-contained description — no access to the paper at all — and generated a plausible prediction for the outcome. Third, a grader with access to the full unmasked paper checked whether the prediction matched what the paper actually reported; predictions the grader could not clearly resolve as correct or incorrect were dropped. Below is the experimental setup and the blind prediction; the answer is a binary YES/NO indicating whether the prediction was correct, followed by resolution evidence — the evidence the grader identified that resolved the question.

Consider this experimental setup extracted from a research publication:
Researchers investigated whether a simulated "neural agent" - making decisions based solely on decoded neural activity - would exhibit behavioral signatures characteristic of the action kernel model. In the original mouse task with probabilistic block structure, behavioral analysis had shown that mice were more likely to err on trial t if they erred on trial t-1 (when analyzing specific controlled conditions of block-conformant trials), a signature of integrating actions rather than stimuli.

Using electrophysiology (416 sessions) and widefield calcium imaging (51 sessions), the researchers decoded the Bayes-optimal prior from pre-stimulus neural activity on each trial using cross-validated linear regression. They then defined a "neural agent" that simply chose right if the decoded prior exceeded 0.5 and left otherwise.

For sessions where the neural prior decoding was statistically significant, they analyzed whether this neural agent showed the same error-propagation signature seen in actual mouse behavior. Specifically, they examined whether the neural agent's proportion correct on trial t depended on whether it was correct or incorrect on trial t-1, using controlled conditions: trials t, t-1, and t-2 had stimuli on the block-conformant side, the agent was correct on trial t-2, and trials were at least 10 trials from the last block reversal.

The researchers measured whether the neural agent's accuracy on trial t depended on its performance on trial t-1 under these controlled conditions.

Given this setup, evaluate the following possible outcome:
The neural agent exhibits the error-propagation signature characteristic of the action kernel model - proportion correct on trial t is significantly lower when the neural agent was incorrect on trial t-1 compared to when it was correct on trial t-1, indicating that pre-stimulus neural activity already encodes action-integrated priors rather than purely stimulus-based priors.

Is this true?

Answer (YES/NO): YES